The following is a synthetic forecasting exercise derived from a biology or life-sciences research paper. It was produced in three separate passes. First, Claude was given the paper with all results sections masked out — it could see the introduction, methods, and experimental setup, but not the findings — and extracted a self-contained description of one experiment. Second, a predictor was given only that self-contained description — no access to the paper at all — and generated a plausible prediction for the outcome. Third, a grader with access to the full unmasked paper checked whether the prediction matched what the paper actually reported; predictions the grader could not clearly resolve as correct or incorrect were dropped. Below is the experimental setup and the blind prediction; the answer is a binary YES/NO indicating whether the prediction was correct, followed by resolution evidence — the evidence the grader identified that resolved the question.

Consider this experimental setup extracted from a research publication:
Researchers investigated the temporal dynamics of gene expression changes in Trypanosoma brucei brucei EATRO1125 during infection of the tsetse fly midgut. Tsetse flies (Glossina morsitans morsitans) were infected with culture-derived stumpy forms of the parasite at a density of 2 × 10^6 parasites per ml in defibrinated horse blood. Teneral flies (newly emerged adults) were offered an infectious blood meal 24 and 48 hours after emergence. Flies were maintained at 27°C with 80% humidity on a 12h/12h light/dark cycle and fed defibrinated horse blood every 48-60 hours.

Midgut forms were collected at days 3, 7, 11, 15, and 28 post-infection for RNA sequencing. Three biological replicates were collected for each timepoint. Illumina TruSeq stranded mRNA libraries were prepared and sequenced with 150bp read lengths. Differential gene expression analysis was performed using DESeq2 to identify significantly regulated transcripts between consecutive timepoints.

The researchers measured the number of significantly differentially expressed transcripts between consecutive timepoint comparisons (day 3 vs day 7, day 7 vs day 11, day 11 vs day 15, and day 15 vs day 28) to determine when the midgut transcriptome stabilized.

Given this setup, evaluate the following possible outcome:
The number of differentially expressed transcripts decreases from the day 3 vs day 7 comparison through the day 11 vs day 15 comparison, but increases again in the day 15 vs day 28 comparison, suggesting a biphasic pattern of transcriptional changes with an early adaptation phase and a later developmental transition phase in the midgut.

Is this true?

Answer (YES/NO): NO